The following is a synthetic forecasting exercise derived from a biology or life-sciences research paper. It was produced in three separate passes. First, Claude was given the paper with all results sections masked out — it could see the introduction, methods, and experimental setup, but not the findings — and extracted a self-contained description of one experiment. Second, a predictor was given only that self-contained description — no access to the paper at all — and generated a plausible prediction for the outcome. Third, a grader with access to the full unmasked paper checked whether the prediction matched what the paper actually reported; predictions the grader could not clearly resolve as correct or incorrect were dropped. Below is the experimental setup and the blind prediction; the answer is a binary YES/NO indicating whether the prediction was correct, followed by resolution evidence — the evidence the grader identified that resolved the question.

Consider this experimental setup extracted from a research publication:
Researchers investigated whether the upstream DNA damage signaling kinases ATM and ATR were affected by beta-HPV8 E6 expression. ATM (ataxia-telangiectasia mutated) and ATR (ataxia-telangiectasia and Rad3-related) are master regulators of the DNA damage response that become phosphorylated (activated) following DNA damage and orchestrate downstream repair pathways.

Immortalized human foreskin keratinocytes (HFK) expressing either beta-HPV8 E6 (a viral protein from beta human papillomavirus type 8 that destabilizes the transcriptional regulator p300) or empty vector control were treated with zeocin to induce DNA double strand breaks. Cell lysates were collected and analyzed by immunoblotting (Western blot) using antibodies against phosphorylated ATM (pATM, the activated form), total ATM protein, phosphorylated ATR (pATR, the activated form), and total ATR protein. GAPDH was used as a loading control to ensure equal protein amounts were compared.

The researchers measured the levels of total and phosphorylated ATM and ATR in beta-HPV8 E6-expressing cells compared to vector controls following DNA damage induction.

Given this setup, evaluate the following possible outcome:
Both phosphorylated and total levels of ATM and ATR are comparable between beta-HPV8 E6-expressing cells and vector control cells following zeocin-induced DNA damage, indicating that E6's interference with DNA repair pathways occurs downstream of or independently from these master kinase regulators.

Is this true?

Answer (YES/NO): NO